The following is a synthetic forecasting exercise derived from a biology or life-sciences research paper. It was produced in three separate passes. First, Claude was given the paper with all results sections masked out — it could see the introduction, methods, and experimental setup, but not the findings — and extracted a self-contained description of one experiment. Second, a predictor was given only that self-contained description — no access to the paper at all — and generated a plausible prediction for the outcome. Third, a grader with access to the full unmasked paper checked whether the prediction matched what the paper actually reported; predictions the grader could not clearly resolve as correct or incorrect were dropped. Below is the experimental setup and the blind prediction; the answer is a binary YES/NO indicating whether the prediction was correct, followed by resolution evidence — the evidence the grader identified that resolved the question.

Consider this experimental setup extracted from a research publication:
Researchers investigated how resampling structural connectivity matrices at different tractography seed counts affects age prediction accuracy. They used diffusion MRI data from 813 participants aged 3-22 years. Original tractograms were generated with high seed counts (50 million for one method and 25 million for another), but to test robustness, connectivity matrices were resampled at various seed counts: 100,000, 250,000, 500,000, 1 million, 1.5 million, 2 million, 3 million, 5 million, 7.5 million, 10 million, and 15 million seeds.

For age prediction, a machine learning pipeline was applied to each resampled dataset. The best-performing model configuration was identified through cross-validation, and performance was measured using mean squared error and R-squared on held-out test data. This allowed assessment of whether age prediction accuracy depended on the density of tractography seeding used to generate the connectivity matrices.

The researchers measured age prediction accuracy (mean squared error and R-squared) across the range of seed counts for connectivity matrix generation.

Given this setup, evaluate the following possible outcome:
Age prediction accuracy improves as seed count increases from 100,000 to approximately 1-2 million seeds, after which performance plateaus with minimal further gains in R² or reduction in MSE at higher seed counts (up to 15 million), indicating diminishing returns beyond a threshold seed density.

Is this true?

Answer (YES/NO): NO